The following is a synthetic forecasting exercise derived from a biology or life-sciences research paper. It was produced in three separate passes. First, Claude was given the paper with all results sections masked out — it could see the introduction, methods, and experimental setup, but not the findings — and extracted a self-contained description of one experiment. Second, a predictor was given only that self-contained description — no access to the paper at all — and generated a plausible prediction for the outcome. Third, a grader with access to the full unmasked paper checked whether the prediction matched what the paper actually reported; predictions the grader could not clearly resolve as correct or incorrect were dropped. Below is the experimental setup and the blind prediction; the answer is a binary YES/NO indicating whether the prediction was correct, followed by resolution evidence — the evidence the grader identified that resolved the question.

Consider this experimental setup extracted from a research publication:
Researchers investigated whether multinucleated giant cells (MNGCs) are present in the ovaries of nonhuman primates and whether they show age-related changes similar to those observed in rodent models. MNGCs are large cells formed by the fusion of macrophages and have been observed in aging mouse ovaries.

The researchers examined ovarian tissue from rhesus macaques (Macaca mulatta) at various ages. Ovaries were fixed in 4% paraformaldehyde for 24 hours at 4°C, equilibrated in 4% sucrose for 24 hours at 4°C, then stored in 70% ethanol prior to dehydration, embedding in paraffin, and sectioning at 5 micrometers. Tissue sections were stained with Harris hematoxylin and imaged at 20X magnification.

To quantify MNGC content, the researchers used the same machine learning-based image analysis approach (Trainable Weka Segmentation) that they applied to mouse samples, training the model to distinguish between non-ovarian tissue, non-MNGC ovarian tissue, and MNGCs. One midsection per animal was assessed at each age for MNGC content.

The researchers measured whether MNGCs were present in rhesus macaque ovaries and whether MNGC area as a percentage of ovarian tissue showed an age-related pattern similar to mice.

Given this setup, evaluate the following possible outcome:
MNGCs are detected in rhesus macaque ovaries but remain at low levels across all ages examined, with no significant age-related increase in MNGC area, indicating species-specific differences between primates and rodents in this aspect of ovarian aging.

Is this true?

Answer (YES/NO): NO